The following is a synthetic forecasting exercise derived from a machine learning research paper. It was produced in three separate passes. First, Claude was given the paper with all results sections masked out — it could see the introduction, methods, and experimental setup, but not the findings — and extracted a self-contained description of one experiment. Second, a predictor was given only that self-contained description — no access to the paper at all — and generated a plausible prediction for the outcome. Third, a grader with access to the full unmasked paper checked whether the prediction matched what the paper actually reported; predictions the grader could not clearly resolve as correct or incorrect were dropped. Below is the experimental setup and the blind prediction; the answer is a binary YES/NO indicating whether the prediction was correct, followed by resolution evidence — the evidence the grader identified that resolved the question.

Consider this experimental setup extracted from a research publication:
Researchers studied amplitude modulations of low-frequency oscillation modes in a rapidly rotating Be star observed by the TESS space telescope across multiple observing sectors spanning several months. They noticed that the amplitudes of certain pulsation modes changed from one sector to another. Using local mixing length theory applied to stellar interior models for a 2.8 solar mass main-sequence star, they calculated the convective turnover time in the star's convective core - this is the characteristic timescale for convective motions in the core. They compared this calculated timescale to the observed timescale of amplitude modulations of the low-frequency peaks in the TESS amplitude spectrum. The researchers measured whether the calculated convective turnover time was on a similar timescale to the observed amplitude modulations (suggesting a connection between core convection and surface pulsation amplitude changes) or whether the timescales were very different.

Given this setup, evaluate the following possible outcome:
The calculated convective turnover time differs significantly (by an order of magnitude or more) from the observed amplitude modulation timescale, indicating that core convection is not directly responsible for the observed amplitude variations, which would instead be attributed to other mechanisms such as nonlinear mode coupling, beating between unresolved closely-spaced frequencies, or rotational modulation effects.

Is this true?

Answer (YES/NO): NO